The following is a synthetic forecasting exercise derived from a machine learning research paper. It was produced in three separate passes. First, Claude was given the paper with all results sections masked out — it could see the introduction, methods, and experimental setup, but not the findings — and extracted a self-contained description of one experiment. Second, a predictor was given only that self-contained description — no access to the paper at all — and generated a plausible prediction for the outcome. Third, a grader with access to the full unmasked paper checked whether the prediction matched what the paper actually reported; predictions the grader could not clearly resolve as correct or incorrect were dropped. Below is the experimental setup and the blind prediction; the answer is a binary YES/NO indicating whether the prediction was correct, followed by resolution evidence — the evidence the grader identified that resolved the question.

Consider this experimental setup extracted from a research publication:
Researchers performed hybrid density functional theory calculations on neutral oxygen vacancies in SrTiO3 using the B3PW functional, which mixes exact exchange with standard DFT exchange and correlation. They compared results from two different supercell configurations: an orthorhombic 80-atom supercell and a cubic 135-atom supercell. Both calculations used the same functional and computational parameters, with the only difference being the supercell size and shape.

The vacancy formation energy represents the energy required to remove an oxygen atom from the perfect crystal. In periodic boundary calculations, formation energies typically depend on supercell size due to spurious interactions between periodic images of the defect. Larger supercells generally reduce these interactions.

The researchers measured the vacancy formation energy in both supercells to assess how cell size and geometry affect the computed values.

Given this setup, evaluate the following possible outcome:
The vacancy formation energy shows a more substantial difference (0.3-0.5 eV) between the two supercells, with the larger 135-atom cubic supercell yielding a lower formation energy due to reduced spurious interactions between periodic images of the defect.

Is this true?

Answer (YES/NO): NO